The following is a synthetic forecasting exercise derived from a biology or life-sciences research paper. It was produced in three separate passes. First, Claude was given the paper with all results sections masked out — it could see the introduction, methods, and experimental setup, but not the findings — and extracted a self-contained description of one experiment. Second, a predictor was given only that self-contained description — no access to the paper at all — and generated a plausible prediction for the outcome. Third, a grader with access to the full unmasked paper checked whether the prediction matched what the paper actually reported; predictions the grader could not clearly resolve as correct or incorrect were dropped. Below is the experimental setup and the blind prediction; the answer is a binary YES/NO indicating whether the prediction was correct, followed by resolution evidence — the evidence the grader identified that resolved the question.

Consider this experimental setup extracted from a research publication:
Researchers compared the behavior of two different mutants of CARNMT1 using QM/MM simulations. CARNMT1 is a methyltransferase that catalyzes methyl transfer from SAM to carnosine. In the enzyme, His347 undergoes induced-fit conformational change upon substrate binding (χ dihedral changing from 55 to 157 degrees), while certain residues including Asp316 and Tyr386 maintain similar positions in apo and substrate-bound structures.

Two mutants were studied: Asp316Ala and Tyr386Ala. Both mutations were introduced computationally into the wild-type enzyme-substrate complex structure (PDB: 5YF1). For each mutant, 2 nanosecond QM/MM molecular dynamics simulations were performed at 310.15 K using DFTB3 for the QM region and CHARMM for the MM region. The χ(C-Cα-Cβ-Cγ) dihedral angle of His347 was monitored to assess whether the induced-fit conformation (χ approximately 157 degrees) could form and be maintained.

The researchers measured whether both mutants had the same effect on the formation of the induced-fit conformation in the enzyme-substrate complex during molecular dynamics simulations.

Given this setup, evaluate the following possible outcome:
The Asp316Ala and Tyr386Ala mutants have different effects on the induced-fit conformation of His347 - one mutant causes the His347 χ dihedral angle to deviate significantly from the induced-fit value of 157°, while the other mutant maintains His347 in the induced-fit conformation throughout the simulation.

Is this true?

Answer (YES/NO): YES